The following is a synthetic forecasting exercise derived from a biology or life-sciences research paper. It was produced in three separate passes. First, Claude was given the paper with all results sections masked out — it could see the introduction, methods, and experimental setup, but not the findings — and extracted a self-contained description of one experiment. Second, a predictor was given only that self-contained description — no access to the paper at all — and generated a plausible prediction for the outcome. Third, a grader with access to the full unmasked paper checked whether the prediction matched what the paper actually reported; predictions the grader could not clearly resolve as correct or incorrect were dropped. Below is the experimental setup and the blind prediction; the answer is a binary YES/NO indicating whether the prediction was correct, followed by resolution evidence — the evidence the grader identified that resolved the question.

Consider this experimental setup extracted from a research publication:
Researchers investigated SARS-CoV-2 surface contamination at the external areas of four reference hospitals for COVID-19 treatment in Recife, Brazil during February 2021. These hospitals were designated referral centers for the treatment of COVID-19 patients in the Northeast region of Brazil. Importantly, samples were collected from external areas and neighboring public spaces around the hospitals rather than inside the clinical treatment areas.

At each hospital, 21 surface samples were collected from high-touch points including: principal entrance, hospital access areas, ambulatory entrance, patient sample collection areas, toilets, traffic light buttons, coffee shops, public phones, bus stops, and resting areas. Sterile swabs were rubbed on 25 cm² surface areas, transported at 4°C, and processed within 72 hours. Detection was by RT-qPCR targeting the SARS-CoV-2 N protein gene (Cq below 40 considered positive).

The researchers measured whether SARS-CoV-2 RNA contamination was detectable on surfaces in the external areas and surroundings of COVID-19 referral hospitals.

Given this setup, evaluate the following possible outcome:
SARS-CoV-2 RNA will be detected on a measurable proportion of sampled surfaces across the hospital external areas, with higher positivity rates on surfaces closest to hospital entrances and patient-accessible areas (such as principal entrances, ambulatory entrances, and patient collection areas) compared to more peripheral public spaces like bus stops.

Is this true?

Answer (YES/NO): NO